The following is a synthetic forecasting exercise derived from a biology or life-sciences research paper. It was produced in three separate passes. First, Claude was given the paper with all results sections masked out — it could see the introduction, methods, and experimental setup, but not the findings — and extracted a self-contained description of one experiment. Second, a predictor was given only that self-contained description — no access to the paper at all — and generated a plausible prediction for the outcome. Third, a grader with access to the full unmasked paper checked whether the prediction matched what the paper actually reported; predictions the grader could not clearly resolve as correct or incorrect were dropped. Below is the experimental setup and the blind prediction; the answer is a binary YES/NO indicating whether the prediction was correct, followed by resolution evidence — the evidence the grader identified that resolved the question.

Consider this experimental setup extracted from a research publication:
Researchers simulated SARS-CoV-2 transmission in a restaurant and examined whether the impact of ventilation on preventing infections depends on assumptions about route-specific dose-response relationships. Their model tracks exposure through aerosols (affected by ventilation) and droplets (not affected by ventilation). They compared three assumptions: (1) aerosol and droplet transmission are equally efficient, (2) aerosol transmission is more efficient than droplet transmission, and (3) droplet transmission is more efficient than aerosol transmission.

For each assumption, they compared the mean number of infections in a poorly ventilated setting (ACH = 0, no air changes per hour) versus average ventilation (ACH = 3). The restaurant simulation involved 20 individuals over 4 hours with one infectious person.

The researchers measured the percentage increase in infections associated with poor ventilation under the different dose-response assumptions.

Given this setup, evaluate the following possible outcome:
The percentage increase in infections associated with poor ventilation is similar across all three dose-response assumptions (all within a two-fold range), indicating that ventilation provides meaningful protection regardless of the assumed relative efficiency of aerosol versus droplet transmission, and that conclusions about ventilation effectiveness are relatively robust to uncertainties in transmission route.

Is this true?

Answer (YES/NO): NO